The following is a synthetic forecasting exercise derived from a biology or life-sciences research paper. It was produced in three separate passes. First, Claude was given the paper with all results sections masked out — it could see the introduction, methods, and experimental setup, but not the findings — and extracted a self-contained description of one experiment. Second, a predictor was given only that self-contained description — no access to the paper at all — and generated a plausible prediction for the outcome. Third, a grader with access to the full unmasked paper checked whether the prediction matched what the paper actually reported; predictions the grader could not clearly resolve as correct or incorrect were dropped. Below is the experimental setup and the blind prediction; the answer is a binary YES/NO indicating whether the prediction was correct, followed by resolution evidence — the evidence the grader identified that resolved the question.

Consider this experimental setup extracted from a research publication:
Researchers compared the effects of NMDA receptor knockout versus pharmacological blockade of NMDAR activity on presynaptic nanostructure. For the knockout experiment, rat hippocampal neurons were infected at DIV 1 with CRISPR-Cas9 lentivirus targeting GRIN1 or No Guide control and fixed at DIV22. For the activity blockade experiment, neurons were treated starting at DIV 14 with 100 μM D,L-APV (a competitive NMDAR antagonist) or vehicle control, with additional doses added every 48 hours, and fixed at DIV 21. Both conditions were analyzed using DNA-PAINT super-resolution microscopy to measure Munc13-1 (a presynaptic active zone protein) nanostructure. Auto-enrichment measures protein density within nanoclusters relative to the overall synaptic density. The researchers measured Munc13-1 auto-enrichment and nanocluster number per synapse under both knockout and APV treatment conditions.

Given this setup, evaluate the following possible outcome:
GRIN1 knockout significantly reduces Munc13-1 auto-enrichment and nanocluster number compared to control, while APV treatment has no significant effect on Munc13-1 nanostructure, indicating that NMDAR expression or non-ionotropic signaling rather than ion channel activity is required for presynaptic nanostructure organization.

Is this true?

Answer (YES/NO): NO